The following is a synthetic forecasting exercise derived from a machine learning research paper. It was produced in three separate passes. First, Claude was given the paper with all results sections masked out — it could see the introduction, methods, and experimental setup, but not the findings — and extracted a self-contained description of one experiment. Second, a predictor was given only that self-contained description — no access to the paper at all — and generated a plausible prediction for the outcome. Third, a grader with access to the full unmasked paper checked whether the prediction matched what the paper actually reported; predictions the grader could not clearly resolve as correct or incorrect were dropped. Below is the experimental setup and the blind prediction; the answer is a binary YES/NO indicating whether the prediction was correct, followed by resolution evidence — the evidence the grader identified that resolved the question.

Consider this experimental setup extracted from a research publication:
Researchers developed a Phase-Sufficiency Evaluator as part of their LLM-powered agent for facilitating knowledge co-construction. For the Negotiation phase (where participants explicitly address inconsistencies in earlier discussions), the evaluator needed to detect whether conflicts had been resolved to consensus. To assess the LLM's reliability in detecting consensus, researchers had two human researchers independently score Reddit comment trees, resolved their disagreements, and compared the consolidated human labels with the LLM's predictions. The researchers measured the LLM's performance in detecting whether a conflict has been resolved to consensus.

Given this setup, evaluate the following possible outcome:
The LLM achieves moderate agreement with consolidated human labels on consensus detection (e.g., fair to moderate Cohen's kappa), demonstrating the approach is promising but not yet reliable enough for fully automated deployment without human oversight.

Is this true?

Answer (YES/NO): NO